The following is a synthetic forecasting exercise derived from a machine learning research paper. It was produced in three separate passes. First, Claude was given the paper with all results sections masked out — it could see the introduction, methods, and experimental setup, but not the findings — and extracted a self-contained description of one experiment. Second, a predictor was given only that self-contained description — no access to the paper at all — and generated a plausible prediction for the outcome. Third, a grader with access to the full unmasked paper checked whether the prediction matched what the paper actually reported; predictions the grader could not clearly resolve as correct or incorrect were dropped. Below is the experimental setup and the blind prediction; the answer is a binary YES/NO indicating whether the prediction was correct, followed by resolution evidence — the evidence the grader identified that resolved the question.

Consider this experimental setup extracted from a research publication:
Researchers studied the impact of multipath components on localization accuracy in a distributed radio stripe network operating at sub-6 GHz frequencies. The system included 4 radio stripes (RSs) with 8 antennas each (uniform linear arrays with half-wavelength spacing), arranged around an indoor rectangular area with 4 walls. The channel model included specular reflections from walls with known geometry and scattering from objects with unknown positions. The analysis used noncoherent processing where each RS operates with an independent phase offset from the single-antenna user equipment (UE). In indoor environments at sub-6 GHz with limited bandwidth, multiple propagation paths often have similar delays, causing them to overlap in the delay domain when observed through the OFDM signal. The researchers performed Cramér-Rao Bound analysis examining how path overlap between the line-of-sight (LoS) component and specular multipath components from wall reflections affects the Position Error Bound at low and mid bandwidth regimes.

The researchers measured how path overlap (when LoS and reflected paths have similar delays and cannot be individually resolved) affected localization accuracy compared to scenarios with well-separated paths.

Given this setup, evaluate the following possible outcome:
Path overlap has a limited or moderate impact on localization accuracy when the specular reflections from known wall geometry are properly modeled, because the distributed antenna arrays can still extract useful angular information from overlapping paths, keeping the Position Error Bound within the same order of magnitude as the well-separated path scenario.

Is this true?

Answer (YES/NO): NO